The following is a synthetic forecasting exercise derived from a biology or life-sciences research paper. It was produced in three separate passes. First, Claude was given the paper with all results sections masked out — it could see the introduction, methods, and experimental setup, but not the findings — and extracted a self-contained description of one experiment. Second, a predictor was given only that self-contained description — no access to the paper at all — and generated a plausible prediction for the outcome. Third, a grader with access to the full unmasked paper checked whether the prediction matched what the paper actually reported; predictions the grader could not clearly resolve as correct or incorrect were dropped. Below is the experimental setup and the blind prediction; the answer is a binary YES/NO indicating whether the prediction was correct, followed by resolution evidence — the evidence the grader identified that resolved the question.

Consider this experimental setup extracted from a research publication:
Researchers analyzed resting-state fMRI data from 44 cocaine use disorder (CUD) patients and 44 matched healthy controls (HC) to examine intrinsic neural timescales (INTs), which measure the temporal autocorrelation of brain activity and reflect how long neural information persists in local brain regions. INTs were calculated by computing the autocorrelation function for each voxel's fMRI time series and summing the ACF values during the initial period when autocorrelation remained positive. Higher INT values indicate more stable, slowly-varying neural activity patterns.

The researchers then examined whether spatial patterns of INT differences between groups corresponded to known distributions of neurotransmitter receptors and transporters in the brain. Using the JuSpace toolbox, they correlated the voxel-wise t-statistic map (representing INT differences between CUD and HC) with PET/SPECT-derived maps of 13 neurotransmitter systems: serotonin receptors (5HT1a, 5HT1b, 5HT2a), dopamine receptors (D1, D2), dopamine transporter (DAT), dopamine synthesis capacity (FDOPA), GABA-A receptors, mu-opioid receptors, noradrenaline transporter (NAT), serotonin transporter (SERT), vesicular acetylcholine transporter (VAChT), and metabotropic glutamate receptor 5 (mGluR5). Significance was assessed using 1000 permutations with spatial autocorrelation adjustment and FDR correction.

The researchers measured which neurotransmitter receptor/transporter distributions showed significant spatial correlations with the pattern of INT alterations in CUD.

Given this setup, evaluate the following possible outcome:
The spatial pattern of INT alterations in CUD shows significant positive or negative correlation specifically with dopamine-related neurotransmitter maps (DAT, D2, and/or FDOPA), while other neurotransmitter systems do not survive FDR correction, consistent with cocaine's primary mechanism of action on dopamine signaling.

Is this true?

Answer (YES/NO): NO